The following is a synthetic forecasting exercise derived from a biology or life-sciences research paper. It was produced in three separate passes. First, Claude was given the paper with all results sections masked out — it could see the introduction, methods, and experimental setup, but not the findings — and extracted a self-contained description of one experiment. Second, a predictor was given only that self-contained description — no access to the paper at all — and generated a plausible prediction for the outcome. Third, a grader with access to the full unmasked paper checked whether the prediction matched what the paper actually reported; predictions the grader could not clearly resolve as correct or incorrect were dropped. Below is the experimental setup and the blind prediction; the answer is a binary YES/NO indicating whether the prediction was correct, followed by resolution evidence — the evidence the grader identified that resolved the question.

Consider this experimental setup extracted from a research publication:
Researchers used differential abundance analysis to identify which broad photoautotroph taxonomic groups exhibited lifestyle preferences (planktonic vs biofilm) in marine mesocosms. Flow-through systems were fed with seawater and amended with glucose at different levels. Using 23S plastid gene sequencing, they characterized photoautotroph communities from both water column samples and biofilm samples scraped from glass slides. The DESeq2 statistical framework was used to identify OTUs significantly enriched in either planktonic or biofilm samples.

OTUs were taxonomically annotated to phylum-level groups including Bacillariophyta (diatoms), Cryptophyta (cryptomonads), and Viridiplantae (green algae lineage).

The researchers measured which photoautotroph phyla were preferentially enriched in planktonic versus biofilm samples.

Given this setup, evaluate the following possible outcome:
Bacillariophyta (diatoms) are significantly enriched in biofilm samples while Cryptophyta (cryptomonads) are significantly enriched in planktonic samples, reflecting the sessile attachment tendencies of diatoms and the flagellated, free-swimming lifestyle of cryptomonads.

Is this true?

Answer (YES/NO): YES